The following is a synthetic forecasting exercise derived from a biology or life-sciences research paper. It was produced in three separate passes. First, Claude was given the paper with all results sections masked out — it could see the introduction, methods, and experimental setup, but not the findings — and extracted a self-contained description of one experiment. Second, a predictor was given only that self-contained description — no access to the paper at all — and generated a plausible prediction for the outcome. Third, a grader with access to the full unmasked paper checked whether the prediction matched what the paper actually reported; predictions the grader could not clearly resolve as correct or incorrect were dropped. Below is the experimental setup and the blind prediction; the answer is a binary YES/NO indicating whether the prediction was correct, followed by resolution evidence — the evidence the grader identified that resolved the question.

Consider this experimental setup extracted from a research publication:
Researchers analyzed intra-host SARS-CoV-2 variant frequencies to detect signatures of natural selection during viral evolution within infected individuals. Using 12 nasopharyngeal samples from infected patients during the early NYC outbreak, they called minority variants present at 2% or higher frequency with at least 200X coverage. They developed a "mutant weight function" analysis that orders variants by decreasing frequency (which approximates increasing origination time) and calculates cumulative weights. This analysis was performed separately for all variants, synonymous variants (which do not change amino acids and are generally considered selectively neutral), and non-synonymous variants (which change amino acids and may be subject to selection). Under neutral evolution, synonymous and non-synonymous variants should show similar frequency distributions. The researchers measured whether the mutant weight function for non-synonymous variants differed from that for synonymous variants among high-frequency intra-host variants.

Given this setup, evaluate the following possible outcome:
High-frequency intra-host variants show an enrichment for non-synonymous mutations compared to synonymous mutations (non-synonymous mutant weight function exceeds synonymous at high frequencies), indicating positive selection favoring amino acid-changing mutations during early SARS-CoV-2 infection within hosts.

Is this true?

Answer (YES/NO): NO